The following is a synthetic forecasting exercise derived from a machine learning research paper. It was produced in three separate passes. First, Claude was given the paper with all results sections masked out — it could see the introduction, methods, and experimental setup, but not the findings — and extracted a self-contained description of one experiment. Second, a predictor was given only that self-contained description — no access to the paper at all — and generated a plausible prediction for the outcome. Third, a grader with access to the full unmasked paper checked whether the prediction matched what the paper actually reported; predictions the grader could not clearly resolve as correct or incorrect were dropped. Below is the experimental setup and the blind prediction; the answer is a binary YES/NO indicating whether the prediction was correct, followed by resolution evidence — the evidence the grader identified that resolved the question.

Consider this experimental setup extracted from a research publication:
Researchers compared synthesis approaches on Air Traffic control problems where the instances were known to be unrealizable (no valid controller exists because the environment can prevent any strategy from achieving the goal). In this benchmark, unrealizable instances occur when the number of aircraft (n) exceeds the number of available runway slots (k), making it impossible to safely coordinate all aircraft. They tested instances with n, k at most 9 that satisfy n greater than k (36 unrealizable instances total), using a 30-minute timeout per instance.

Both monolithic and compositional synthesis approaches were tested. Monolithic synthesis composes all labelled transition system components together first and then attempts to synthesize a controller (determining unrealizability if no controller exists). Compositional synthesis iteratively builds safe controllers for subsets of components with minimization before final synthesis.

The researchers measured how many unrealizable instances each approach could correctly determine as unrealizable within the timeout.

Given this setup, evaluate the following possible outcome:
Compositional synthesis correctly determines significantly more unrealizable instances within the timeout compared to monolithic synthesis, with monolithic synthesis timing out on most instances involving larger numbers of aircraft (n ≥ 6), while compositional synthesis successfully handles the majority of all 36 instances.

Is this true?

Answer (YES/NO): NO